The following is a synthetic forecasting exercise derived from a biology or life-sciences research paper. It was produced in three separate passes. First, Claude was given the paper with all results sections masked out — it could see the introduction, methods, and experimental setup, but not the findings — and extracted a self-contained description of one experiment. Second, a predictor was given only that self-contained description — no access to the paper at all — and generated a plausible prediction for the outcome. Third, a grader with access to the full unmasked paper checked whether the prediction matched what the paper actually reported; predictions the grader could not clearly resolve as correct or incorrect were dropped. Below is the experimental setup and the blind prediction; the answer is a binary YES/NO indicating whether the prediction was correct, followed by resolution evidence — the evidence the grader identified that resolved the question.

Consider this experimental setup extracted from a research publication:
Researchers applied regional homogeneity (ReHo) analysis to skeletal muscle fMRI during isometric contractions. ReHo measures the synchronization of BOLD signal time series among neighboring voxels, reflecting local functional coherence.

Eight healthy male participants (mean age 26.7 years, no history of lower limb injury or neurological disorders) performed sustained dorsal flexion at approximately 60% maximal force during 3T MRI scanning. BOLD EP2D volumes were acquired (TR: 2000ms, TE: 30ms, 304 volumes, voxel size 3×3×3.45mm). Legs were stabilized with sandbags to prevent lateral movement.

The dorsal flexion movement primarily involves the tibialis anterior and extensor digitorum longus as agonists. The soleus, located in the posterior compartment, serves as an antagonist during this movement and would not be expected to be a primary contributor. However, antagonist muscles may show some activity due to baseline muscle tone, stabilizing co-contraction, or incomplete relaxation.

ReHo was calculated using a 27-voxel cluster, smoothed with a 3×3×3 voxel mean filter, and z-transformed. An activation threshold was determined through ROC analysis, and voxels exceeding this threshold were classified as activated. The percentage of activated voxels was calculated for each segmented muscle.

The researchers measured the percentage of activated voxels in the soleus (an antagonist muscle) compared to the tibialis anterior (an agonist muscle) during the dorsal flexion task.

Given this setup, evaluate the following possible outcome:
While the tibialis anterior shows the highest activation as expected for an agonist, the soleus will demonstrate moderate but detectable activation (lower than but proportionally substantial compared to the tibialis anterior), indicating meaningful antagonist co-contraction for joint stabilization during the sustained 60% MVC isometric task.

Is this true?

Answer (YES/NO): NO